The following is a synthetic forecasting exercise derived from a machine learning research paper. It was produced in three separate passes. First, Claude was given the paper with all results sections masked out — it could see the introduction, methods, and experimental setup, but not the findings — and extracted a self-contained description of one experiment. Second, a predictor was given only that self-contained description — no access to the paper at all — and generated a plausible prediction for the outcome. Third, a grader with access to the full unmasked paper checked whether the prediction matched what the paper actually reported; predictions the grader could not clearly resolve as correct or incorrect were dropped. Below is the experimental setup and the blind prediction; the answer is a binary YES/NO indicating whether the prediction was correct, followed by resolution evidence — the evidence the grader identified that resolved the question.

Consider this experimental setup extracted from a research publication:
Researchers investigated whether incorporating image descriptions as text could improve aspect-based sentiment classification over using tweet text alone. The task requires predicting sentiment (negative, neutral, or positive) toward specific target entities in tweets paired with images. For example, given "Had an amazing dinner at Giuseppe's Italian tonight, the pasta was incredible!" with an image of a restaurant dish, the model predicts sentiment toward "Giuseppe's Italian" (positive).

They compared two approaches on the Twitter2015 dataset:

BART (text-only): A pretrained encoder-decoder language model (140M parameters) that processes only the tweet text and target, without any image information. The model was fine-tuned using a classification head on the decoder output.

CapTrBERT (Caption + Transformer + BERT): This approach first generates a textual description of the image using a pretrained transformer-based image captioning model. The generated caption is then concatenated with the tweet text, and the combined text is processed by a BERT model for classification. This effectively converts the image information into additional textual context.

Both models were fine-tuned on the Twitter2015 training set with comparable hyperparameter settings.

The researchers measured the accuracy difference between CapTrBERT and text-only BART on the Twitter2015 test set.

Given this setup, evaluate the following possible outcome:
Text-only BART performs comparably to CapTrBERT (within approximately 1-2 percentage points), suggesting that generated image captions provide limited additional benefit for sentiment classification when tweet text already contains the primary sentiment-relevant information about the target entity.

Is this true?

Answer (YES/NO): NO